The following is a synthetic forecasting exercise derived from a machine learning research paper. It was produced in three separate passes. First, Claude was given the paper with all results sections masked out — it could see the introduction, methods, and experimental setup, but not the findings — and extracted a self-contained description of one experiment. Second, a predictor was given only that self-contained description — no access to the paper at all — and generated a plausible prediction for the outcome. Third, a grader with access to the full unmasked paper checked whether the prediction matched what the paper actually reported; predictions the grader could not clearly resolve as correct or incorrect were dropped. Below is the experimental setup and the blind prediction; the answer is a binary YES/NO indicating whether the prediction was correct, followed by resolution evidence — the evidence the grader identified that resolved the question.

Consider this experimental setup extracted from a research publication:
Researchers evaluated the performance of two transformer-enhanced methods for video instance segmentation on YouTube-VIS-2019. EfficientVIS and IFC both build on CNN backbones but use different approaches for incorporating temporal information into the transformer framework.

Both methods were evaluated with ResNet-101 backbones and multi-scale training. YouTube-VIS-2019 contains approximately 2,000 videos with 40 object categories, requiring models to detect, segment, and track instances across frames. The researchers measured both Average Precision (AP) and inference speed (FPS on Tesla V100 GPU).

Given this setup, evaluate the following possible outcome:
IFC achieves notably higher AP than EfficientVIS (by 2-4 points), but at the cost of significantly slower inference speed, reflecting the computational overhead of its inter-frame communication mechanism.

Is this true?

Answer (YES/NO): NO